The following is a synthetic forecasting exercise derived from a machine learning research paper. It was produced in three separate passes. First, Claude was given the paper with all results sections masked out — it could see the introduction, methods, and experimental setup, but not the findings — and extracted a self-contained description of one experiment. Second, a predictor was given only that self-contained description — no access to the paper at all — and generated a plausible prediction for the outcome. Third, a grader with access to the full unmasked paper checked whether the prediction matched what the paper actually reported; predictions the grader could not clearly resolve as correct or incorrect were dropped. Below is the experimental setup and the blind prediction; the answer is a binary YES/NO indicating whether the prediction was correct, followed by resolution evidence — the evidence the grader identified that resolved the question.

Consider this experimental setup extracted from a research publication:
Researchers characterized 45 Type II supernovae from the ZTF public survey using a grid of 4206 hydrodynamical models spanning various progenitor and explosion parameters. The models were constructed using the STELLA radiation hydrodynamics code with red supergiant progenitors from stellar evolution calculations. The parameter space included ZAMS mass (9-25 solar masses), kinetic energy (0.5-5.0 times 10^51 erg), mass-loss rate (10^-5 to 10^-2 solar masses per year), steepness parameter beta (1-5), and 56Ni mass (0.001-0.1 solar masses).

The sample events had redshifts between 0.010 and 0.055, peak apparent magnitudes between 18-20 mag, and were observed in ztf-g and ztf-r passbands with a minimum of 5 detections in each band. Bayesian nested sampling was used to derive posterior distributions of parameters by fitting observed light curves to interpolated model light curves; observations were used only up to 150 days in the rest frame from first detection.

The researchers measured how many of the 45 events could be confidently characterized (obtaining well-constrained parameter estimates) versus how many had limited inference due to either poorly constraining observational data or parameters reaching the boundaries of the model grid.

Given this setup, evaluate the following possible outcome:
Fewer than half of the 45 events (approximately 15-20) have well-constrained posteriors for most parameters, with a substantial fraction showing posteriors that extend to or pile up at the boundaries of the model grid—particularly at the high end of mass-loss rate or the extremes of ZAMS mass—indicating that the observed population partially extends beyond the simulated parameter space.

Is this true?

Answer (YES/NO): NO